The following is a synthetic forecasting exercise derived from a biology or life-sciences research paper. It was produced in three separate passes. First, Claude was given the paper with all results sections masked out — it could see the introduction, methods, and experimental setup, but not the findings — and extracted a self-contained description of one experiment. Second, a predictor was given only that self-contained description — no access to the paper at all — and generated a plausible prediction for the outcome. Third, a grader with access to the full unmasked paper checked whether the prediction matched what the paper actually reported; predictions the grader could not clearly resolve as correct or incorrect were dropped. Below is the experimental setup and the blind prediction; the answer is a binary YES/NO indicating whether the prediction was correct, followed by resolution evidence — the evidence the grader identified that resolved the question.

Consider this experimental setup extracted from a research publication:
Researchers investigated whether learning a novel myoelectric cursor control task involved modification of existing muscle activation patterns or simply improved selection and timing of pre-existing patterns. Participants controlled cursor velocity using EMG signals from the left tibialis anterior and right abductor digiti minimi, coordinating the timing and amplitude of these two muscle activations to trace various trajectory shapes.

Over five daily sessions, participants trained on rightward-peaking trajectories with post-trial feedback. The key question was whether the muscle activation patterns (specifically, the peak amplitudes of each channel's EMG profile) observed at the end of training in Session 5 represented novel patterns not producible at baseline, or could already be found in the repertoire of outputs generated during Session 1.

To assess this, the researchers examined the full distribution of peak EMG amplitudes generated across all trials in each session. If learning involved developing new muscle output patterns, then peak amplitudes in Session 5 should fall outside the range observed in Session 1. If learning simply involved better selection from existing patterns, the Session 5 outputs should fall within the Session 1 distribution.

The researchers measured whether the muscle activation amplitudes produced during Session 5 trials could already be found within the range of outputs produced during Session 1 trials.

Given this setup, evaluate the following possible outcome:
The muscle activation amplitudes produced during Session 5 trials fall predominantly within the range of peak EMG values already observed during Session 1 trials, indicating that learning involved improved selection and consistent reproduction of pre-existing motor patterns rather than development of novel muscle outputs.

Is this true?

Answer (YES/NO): YES